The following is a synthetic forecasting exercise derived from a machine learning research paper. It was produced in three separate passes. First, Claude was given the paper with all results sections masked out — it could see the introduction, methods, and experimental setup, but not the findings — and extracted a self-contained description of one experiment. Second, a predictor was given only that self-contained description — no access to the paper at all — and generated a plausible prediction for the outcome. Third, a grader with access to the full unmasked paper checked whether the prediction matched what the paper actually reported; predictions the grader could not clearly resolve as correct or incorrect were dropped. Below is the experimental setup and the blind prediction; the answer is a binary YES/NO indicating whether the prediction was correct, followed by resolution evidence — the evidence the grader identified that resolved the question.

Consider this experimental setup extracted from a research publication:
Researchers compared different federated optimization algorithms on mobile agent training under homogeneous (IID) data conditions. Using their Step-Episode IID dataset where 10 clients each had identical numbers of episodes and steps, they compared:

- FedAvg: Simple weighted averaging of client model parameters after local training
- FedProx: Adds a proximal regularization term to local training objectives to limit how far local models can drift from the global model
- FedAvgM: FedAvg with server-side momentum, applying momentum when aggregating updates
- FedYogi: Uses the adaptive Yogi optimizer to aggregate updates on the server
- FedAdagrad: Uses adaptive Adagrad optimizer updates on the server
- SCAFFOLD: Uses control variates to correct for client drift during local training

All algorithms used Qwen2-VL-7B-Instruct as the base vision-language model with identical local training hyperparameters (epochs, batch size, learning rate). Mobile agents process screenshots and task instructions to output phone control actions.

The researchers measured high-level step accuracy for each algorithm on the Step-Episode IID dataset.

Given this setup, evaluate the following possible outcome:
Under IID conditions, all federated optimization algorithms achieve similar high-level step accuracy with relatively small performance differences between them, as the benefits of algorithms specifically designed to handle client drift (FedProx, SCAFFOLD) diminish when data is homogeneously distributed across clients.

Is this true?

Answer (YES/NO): YES